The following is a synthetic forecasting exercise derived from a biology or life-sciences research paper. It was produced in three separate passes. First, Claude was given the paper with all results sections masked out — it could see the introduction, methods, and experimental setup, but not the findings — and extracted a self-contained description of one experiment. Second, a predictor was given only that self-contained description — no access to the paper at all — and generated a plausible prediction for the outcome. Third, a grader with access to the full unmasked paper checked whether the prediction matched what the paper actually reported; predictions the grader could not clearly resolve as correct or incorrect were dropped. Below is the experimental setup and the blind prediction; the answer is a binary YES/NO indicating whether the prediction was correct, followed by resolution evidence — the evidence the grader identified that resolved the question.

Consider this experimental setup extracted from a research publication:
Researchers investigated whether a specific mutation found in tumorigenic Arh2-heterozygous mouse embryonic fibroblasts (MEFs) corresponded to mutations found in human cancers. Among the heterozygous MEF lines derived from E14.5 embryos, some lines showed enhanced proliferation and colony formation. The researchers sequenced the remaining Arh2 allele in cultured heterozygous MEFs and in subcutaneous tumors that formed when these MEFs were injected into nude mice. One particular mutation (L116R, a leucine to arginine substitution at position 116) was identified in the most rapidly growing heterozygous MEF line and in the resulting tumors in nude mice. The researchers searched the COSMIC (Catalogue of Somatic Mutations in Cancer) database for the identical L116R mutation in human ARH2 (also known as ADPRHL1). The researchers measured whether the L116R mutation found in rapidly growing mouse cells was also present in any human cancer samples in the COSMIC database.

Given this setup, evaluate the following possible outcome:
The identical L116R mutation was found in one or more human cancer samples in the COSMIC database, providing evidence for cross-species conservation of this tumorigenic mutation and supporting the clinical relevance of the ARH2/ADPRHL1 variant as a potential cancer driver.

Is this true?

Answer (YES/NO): YES